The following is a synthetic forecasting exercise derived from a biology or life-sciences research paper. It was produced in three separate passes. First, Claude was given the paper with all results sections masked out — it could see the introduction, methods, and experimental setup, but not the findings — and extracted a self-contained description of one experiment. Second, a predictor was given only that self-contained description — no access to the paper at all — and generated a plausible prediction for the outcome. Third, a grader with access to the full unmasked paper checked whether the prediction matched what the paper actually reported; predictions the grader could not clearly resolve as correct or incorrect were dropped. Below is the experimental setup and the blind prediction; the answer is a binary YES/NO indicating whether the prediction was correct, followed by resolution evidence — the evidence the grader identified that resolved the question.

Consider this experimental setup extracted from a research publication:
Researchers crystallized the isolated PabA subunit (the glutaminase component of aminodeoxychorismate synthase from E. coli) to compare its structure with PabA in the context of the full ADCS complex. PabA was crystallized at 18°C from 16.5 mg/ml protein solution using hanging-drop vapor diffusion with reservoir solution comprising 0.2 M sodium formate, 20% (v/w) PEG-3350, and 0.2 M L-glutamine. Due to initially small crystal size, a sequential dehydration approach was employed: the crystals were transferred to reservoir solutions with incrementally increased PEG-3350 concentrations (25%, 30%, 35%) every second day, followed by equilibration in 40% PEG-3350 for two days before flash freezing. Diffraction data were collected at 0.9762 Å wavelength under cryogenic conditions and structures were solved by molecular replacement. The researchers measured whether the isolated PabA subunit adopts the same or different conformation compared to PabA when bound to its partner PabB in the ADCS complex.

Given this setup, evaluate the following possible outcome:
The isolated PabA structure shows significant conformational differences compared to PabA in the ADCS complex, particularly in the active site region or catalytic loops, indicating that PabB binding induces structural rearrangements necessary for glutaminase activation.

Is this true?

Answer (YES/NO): YES